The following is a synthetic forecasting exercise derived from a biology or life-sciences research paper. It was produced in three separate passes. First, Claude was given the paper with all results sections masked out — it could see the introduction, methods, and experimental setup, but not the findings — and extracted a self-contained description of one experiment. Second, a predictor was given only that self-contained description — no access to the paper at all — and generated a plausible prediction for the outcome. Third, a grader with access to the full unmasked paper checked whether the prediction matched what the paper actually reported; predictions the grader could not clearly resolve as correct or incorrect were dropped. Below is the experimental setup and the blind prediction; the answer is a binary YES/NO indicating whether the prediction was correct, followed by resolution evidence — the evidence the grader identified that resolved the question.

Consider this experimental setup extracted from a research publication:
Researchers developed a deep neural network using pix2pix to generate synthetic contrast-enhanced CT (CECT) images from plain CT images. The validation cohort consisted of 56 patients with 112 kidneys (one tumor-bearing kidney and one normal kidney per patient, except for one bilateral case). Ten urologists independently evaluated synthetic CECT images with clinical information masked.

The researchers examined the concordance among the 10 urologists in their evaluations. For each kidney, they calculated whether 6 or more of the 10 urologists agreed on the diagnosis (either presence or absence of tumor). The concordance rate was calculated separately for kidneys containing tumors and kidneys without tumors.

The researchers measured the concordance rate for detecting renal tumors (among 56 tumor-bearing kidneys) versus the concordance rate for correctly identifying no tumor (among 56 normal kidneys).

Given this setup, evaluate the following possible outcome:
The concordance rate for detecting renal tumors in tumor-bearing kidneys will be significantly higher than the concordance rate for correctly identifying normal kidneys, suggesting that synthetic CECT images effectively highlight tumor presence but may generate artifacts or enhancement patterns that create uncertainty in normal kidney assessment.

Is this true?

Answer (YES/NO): NO